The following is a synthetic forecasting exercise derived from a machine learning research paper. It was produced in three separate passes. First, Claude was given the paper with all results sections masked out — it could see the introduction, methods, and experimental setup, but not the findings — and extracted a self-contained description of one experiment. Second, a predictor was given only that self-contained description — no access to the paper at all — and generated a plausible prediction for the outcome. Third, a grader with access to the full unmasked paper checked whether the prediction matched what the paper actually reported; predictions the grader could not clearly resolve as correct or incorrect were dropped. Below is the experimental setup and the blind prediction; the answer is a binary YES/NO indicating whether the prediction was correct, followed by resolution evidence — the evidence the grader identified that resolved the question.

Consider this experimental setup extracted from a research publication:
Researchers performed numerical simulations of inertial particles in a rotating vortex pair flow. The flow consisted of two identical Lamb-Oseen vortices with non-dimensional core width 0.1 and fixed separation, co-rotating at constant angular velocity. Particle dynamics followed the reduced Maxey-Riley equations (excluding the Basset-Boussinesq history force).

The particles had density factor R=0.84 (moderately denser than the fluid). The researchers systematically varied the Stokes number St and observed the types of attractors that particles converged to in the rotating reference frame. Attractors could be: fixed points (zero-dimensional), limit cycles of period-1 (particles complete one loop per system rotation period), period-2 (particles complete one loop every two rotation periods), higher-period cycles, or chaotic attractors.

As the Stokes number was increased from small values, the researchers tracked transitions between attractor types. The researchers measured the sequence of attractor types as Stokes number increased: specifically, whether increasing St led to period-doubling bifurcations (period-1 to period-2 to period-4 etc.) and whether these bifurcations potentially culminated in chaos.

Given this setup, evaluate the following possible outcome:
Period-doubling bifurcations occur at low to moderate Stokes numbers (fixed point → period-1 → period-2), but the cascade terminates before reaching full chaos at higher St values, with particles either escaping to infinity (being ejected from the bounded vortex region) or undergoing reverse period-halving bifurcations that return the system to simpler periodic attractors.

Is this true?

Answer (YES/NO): NO